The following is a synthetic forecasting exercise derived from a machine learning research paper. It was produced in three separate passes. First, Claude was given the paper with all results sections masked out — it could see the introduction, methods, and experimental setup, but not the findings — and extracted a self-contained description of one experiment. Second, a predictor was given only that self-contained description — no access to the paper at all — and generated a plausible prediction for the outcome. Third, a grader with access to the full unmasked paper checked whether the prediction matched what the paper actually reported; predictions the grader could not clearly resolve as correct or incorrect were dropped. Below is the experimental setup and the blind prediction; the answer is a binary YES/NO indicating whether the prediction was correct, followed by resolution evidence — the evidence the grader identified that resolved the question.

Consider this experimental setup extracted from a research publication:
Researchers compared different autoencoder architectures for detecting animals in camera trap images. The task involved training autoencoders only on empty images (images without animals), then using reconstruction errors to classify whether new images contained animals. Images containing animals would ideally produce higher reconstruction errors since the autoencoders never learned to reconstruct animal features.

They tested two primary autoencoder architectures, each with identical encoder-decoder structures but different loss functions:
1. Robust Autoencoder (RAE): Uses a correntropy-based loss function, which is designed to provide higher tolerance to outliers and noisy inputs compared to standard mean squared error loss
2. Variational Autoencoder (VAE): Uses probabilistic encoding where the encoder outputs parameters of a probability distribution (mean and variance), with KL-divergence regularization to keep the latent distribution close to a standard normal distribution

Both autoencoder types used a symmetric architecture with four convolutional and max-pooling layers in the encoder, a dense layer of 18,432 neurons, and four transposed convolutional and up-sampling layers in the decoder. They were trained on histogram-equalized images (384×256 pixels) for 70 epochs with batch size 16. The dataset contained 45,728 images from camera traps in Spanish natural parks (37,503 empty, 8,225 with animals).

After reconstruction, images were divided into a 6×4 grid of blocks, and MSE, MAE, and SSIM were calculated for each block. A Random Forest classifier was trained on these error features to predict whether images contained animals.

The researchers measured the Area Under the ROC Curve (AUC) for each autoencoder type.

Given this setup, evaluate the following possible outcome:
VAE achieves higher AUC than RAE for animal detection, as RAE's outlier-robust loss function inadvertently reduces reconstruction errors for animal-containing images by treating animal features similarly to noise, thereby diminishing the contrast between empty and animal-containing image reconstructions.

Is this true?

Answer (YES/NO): NO